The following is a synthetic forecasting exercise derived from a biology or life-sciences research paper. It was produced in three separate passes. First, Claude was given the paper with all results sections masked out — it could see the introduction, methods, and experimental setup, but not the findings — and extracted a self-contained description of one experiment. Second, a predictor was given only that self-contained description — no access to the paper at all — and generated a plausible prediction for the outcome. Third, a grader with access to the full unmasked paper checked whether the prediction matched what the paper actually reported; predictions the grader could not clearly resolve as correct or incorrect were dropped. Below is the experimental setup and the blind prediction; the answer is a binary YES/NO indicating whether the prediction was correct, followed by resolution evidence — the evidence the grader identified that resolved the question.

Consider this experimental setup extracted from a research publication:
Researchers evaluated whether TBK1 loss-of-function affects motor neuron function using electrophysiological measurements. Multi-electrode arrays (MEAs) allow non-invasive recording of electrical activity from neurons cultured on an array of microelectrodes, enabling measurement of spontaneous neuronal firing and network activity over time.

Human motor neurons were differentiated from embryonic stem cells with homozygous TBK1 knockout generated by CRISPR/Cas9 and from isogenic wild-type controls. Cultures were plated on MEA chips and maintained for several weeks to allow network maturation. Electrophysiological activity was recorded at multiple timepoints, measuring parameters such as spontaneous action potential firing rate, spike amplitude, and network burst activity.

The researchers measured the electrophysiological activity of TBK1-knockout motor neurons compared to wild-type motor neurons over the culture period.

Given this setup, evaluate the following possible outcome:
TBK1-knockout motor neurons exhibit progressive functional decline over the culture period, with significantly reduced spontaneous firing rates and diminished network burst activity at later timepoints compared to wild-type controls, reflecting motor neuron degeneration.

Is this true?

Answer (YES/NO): NO